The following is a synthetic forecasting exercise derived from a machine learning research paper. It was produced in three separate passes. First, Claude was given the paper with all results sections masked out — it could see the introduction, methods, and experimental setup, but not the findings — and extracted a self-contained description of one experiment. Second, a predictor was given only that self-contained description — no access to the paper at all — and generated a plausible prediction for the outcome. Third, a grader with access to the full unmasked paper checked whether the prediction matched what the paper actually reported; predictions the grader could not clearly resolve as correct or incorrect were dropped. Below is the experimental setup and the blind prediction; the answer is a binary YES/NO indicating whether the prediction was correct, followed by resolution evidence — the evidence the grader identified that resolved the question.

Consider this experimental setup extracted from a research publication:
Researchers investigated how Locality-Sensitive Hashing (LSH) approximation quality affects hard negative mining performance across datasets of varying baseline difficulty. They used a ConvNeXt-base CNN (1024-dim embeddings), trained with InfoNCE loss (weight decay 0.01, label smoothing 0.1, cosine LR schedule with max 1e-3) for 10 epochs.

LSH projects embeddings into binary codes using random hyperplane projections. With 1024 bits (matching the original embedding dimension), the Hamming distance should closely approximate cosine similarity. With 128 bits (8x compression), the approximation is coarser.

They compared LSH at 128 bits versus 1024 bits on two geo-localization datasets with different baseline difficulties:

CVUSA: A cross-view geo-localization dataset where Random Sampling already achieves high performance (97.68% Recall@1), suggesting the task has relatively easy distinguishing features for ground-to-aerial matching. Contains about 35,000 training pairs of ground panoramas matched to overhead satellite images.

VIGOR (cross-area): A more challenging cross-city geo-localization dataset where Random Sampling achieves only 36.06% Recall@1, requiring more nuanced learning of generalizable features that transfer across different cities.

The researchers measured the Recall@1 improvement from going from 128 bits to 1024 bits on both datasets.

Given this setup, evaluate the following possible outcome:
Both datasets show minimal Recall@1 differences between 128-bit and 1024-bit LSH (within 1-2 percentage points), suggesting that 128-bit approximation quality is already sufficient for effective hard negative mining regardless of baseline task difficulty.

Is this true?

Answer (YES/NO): NO